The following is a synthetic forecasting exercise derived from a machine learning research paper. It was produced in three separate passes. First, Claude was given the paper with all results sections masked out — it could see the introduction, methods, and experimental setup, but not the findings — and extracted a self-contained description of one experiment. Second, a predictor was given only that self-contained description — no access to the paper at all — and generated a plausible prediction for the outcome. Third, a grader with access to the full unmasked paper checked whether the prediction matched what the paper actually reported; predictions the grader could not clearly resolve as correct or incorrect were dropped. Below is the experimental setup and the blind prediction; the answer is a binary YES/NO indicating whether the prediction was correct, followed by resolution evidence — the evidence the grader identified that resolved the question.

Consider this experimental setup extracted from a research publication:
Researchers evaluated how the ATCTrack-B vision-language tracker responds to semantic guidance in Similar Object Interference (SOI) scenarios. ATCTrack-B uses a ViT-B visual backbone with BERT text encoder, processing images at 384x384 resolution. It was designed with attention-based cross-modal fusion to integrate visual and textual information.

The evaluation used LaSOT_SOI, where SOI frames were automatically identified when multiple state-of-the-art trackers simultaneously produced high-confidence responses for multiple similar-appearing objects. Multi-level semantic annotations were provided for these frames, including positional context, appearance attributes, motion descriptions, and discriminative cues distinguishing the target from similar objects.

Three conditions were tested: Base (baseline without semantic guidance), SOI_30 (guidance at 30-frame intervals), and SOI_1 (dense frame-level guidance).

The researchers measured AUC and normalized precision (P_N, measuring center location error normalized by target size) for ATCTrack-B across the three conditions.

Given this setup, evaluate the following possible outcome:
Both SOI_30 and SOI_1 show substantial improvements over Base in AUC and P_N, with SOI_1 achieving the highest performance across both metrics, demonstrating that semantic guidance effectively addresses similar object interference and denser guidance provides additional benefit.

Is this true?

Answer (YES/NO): NO